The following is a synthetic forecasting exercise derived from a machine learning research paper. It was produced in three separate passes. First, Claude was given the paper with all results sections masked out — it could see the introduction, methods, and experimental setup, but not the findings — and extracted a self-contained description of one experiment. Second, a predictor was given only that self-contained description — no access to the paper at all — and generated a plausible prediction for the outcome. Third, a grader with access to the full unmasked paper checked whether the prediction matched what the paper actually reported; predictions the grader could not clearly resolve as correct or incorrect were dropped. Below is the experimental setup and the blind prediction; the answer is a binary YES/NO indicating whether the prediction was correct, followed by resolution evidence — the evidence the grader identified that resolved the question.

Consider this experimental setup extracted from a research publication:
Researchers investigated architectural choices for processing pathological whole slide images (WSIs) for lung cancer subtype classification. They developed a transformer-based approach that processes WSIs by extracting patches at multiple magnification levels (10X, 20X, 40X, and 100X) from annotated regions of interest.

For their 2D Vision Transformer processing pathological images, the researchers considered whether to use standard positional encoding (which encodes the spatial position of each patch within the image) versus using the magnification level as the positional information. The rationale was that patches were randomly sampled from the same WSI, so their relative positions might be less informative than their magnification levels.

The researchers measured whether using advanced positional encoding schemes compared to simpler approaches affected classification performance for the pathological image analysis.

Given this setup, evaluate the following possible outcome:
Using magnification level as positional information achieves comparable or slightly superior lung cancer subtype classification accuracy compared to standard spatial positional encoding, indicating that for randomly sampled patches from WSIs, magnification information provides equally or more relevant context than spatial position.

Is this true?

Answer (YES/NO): YES